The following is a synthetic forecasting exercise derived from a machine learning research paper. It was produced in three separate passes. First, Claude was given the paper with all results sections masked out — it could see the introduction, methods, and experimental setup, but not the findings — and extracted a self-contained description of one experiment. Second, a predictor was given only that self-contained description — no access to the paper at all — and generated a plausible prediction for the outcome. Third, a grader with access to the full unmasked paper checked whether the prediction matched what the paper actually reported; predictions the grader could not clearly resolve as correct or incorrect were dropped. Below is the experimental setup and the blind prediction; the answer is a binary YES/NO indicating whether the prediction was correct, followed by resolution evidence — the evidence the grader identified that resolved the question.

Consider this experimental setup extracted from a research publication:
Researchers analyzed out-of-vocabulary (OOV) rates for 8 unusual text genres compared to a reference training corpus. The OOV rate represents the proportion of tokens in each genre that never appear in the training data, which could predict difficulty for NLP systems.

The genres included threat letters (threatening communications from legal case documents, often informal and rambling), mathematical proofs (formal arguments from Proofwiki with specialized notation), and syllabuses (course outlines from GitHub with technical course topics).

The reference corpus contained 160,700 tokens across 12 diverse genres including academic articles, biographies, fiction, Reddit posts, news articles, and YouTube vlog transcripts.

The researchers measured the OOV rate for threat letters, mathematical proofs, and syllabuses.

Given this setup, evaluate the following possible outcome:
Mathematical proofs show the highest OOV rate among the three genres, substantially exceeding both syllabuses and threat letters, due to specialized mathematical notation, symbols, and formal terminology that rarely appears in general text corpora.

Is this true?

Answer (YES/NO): NO